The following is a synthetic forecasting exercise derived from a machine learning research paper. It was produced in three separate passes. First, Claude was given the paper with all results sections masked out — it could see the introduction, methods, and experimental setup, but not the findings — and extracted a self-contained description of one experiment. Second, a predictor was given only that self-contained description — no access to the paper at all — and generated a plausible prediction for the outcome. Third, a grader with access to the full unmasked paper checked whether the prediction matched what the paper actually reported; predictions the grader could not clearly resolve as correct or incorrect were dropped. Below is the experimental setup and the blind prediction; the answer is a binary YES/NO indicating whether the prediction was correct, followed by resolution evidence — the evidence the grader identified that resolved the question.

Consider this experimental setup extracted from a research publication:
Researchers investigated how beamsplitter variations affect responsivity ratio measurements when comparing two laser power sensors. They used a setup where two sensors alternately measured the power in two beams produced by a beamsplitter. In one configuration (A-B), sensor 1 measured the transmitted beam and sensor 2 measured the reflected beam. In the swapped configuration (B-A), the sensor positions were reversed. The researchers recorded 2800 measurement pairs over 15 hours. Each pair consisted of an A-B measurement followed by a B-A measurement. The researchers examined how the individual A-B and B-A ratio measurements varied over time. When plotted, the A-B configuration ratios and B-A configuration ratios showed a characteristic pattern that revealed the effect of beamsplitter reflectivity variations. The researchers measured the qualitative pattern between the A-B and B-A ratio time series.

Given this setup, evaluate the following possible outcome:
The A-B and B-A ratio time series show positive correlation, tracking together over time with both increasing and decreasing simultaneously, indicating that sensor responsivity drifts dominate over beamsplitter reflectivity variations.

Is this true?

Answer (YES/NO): NO